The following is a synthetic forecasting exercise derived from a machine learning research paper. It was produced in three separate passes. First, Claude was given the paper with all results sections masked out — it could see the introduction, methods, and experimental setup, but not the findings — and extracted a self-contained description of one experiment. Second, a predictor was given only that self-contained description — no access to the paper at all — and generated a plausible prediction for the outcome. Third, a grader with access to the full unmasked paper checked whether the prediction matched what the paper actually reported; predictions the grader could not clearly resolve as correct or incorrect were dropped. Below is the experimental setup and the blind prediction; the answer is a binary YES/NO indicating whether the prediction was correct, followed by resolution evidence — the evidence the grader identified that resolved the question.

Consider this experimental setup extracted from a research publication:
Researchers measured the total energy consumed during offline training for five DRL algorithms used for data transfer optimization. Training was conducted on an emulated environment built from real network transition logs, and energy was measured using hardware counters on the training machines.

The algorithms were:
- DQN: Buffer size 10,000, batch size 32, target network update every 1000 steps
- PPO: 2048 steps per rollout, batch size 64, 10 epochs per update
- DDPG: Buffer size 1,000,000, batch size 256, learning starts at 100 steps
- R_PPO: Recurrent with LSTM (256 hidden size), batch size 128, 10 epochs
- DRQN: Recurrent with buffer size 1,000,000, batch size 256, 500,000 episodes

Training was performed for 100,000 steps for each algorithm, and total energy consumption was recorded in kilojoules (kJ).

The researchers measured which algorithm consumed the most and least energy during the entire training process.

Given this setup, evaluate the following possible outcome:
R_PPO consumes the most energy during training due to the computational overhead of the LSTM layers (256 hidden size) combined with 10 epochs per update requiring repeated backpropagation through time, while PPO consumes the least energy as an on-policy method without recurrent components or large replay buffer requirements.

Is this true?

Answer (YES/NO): NO